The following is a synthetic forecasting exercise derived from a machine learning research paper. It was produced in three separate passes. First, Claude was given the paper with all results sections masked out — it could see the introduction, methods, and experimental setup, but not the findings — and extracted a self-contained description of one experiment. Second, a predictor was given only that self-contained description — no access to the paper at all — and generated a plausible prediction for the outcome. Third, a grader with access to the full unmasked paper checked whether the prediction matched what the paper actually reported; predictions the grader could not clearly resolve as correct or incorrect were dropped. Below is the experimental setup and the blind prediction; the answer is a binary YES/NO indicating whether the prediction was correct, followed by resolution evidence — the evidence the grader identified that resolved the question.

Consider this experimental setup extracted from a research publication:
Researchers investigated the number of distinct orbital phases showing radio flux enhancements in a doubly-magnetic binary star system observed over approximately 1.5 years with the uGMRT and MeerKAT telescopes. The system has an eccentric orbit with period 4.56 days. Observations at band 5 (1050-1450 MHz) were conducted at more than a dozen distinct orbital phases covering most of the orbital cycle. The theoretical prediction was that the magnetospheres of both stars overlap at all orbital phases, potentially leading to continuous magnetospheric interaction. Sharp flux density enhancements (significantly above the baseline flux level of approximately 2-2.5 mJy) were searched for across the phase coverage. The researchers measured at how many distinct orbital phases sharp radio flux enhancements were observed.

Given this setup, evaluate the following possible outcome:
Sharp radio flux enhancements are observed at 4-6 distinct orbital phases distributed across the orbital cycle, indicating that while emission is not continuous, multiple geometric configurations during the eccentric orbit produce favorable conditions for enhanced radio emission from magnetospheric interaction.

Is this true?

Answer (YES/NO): YES